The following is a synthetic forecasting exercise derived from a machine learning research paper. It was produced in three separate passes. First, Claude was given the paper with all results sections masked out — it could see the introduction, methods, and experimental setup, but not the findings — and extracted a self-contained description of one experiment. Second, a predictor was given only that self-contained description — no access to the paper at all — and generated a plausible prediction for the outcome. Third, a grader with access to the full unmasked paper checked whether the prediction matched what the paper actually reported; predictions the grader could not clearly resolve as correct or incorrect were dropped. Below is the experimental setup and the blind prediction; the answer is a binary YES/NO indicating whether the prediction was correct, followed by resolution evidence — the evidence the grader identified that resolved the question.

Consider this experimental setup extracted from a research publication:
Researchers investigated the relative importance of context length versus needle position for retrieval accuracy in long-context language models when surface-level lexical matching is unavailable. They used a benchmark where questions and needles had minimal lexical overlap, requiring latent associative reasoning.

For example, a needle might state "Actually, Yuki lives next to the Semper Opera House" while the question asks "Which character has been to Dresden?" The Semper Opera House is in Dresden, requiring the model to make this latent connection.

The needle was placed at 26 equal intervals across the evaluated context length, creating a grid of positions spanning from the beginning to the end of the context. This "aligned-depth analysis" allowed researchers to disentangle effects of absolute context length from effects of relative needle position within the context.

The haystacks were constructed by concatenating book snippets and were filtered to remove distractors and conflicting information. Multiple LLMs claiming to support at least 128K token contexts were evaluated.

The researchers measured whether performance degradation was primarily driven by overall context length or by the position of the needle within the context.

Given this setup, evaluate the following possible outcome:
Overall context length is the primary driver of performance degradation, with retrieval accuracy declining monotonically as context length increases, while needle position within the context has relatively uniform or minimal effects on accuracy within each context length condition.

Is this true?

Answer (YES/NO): NO